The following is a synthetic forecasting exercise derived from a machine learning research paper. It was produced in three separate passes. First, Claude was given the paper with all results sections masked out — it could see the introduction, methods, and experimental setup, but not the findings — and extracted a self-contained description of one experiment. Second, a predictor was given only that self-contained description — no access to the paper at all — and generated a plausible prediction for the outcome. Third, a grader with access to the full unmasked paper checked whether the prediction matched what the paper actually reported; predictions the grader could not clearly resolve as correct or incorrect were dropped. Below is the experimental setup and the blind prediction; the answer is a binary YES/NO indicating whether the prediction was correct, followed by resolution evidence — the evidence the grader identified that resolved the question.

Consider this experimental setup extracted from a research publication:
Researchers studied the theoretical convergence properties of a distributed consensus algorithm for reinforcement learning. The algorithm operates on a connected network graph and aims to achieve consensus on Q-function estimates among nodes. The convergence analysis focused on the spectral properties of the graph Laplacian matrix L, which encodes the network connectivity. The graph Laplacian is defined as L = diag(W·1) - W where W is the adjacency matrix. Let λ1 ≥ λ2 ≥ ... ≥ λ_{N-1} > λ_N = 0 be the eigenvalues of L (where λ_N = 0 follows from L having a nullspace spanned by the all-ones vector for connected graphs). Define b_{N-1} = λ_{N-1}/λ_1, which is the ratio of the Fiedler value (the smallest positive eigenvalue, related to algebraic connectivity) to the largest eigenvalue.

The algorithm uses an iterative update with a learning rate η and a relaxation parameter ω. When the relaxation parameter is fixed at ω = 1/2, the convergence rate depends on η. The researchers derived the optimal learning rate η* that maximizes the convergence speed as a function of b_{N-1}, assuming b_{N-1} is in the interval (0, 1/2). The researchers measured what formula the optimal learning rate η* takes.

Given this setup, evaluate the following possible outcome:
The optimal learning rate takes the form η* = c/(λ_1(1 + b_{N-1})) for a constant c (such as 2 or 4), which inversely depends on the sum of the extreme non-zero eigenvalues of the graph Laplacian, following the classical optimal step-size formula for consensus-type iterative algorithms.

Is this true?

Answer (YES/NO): NO